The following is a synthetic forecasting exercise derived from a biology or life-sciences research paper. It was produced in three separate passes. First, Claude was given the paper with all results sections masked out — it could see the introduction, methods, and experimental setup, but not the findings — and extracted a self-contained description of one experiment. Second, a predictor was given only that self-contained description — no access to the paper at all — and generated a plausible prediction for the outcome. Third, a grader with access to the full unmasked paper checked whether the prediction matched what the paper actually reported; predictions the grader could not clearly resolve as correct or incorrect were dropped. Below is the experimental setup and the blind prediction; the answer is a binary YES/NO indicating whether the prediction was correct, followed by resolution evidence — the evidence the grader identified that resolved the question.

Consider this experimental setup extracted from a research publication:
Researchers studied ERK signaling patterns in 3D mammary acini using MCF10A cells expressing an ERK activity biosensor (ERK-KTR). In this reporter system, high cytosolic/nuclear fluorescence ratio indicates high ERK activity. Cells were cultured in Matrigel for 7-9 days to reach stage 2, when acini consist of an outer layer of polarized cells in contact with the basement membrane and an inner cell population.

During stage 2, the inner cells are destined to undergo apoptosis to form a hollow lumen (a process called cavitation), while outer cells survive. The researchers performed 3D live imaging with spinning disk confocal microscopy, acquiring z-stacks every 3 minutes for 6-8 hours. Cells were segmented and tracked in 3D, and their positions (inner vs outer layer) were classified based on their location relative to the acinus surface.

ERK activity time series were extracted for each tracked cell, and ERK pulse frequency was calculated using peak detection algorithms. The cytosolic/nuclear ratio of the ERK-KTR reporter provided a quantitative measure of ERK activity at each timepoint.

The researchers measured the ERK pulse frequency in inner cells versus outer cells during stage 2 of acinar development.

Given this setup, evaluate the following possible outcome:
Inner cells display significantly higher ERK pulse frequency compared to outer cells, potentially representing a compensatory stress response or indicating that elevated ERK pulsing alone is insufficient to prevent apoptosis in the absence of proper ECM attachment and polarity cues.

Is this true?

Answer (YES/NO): NO